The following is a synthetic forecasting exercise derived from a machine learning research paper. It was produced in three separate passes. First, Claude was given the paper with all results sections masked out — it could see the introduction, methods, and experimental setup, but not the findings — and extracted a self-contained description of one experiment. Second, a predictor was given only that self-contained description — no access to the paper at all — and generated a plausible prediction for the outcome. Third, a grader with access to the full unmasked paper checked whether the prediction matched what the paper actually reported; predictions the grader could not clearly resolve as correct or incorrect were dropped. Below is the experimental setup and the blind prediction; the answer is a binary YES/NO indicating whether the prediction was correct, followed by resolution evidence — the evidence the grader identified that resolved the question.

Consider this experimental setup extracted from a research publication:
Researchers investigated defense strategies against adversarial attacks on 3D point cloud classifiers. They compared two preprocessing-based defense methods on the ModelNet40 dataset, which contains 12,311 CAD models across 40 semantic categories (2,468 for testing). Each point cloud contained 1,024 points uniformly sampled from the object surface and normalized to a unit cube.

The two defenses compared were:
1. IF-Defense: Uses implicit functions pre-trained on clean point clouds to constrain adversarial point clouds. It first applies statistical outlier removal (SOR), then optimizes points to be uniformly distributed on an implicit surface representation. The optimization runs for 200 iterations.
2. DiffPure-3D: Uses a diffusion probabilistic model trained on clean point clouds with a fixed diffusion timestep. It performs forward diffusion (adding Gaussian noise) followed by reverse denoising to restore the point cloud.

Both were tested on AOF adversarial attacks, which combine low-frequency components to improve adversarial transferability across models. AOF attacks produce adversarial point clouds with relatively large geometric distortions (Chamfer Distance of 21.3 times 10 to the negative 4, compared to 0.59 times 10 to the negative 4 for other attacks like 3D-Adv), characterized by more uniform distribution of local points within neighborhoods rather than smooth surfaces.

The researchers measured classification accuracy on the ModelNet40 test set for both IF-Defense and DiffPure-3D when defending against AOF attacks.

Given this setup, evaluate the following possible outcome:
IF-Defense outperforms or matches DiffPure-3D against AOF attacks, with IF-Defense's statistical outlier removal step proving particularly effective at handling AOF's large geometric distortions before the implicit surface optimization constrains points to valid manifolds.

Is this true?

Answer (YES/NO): NO